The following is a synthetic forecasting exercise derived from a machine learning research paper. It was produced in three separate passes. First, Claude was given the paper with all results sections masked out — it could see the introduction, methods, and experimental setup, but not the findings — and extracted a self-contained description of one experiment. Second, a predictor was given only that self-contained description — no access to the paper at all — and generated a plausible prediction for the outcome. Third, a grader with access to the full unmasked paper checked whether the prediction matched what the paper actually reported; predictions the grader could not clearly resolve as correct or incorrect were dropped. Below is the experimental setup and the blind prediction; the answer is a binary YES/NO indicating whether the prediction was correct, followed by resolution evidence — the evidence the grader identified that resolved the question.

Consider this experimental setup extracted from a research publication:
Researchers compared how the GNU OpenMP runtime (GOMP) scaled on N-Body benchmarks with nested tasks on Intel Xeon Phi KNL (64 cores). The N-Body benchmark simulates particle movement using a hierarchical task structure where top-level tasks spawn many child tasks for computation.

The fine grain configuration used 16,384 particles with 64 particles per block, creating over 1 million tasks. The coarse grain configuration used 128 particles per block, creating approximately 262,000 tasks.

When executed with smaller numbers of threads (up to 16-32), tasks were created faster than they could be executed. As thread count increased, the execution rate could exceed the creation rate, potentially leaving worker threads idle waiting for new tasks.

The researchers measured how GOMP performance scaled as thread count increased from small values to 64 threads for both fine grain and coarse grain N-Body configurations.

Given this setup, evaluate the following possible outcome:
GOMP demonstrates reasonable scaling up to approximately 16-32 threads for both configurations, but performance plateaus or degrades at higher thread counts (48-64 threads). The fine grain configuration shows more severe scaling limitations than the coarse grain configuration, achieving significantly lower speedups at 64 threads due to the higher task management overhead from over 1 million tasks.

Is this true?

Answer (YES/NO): NO